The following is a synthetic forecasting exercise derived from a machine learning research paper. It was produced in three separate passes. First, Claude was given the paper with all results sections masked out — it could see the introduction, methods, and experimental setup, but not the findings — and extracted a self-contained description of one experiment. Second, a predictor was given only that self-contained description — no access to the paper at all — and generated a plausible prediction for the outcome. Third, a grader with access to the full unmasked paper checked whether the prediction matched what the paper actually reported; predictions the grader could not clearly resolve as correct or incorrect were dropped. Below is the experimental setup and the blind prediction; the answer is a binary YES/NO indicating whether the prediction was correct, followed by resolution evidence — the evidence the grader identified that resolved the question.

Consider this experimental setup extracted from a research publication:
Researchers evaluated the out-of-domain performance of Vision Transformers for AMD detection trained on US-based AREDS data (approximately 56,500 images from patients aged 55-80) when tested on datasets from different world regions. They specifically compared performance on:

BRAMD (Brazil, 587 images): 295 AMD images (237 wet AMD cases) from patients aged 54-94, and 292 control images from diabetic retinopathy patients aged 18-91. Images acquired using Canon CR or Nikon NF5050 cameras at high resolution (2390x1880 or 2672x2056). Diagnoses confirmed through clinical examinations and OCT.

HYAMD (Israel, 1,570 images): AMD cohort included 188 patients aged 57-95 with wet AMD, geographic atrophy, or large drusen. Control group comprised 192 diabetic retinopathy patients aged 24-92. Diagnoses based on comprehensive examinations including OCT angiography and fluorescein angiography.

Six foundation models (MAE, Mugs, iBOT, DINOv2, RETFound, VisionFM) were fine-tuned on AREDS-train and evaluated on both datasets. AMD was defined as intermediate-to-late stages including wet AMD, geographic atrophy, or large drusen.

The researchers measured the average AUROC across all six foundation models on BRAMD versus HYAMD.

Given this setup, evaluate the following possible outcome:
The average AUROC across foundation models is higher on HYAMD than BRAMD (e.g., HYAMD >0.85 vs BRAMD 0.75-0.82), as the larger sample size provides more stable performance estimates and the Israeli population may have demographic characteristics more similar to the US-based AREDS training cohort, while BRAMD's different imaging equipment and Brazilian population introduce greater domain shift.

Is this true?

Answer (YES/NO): NO